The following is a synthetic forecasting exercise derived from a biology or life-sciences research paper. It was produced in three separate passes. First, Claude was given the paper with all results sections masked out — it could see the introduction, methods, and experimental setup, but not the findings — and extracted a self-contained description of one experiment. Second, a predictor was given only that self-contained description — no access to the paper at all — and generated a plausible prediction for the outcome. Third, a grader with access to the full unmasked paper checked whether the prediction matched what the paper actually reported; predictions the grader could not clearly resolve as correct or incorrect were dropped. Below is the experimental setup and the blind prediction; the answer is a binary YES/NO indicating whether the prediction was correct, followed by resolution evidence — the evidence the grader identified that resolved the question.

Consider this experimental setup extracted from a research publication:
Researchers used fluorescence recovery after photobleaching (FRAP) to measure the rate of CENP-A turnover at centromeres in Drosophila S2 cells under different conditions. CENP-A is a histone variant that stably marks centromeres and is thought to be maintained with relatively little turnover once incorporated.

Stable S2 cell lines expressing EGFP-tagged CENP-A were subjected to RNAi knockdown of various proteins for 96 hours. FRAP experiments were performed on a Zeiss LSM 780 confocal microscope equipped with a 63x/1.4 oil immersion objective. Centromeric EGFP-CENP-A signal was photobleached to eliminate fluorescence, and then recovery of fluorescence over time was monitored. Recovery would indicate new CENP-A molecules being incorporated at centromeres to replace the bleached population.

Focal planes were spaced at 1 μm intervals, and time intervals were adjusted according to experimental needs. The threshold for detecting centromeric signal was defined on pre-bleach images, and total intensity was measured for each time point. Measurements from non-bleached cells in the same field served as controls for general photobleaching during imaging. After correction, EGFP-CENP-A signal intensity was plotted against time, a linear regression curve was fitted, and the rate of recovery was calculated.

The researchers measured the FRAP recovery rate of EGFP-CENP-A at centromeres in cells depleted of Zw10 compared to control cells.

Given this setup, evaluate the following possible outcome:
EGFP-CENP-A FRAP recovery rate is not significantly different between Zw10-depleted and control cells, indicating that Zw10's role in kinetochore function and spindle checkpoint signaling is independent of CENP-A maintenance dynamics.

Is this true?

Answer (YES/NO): YES